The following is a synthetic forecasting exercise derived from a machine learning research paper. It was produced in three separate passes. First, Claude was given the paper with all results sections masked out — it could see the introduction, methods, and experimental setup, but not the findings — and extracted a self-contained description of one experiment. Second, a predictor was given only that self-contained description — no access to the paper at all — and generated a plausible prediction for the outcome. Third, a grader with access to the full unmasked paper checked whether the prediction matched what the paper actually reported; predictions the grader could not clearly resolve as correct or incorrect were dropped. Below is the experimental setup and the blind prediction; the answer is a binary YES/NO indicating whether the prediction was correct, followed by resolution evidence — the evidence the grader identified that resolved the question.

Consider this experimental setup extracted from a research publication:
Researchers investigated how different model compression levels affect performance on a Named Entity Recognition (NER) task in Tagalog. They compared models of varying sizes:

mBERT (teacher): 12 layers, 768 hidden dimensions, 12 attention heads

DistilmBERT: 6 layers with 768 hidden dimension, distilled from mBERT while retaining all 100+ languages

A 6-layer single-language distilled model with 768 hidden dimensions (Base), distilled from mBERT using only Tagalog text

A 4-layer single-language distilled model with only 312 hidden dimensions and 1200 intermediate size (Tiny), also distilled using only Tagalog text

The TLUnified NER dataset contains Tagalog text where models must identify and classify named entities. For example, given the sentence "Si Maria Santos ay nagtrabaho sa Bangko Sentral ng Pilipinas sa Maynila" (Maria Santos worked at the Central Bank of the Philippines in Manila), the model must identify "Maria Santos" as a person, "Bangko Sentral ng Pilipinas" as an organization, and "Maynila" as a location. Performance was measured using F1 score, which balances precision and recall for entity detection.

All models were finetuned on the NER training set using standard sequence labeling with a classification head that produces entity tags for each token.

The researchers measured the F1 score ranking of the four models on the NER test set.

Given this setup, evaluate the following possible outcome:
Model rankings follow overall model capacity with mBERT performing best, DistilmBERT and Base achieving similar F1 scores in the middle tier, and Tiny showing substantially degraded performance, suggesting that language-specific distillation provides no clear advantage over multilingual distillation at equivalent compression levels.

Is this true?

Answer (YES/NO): NO